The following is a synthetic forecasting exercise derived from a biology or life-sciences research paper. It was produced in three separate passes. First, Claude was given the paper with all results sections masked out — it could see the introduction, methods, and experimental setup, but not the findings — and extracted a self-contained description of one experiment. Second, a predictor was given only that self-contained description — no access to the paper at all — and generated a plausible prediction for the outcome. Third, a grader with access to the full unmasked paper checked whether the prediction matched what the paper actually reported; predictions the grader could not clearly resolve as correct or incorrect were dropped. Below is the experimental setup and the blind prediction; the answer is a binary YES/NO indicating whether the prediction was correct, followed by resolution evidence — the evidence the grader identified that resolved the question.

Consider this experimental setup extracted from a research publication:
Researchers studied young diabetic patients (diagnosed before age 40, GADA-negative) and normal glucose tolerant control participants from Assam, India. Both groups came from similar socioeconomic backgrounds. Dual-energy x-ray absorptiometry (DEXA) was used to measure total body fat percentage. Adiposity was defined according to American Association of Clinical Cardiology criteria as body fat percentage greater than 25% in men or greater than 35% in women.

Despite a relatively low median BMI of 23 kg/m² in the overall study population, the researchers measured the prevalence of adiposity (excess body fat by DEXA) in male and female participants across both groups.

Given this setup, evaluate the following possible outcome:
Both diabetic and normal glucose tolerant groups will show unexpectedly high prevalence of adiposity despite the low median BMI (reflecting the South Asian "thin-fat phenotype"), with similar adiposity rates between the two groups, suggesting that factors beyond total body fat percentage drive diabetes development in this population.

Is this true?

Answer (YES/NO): NO